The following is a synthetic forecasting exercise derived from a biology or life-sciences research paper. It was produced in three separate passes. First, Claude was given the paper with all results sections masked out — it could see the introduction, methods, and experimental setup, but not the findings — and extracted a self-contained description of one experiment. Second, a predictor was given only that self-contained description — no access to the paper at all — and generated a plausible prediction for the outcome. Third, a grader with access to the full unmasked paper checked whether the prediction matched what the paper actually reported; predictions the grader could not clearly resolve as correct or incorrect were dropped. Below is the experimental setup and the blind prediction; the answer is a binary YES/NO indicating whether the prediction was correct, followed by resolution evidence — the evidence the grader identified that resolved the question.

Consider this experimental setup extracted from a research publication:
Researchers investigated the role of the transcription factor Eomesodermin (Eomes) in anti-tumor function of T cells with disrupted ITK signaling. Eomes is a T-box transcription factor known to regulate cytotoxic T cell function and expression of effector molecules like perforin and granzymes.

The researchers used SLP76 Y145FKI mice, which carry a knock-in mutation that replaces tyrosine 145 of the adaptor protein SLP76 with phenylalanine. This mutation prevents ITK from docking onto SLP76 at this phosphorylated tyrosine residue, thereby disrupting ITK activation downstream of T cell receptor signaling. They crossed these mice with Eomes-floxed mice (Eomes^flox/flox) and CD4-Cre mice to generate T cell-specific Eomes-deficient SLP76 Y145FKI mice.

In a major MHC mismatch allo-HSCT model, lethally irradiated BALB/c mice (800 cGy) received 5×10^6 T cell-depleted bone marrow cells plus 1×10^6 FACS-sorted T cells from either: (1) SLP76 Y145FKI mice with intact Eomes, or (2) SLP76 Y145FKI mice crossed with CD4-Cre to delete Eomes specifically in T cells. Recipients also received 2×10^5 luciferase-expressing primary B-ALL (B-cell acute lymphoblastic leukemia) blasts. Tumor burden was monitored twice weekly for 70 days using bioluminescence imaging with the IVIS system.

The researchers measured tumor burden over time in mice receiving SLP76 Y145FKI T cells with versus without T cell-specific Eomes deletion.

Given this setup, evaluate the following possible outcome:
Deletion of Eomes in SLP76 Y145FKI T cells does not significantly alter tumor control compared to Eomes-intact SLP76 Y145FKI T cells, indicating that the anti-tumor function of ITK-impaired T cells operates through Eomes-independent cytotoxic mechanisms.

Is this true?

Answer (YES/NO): NO